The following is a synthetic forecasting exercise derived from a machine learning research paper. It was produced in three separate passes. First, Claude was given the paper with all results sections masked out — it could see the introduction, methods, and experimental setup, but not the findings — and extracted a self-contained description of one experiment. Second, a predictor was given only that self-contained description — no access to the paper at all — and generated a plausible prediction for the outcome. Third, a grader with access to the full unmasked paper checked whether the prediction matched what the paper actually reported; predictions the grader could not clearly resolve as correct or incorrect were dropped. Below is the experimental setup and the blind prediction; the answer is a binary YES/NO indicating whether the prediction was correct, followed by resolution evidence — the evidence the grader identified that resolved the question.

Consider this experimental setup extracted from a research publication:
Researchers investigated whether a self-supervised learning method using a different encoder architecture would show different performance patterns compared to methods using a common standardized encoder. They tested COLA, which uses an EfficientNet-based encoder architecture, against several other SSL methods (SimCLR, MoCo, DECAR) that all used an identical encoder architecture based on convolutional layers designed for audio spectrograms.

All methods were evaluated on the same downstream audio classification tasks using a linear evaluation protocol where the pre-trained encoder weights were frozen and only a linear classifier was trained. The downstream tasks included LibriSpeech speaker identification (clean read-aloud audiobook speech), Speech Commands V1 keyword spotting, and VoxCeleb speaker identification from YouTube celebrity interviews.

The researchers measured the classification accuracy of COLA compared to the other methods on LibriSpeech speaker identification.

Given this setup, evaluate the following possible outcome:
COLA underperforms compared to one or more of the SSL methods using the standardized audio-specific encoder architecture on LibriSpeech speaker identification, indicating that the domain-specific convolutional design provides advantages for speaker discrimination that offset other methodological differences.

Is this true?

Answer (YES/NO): NO